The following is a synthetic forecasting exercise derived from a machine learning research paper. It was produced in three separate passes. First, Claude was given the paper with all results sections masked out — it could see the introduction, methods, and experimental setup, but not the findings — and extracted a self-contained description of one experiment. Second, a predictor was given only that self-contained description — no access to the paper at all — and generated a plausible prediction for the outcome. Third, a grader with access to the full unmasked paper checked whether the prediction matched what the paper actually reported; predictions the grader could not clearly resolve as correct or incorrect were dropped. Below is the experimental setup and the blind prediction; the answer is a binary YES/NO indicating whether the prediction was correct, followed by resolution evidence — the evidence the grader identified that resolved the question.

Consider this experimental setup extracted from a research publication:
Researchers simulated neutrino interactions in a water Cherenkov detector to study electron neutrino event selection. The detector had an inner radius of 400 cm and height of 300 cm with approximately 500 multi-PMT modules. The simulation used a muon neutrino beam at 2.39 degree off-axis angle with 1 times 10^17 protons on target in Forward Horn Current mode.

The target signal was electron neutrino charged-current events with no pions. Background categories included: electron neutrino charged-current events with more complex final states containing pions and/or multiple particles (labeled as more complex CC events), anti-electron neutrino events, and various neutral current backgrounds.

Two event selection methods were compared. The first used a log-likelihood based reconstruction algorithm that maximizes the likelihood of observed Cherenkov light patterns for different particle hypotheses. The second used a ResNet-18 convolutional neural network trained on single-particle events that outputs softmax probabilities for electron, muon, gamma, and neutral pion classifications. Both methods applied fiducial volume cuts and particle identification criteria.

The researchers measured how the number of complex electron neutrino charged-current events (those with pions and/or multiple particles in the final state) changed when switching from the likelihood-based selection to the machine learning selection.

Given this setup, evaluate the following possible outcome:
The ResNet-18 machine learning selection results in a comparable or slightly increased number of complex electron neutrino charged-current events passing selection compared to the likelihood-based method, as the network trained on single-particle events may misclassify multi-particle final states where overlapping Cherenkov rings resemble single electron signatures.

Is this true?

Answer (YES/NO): NO